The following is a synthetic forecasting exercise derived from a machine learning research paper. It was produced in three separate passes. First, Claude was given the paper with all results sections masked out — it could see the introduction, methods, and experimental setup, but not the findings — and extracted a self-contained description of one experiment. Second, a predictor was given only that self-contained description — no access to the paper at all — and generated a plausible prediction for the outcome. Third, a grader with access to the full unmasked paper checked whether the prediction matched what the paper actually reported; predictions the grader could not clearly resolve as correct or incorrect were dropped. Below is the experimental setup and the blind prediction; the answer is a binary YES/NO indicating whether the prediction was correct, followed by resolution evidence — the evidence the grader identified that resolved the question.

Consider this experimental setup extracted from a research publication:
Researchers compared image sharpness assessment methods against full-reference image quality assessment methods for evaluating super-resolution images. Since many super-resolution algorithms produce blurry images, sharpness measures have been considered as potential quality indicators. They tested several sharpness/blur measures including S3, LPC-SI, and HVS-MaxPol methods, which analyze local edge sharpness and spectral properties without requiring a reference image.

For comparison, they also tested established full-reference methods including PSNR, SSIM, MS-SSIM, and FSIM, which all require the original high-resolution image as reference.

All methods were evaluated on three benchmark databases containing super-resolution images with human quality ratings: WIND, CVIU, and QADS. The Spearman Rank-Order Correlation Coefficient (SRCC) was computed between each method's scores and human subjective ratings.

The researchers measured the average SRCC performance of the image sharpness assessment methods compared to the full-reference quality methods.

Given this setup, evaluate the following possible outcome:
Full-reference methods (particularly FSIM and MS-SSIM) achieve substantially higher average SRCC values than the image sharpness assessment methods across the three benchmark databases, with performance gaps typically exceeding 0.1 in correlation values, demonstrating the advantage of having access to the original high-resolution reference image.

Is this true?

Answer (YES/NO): YES